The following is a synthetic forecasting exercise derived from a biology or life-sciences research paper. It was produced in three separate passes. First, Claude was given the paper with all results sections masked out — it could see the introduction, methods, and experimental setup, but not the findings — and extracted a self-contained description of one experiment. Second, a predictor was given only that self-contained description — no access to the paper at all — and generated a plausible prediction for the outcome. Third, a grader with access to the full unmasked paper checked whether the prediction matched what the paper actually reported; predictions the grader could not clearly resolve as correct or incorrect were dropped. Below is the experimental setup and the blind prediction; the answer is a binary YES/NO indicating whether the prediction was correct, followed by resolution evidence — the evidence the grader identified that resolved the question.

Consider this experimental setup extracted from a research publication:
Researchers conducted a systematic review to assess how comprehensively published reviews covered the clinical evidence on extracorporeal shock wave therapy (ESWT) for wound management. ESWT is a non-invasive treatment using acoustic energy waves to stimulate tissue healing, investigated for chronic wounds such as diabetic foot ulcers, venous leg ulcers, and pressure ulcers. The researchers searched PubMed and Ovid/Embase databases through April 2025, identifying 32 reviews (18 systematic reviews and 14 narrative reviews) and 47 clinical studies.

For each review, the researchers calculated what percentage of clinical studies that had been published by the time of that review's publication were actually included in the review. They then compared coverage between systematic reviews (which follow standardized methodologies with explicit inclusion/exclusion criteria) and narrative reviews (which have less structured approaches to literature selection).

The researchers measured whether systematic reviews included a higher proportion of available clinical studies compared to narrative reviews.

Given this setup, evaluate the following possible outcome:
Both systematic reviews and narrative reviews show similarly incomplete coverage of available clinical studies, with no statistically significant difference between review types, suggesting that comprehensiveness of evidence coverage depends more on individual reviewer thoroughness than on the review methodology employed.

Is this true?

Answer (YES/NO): YES